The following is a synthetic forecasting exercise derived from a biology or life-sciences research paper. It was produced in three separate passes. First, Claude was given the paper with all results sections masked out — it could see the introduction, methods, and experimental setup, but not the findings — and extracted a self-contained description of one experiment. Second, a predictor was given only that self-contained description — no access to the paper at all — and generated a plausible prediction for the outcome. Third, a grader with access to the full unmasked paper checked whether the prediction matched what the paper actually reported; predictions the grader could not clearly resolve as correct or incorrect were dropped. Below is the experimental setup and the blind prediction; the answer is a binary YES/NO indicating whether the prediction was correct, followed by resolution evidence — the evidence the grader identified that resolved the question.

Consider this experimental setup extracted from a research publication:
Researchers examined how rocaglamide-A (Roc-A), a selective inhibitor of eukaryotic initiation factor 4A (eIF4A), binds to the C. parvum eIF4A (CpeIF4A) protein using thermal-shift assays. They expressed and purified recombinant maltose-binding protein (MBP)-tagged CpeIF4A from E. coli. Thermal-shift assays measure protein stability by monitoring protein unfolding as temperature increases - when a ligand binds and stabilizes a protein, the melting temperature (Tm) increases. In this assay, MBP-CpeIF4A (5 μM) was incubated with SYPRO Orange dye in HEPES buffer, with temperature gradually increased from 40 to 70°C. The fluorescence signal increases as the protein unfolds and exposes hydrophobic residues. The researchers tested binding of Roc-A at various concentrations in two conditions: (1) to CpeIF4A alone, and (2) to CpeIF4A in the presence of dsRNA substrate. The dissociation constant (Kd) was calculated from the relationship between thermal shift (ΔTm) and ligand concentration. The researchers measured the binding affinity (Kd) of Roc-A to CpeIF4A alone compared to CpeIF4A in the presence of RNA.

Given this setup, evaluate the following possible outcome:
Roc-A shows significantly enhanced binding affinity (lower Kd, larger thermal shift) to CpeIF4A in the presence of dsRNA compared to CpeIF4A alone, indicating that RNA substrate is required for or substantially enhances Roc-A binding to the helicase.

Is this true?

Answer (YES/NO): YES